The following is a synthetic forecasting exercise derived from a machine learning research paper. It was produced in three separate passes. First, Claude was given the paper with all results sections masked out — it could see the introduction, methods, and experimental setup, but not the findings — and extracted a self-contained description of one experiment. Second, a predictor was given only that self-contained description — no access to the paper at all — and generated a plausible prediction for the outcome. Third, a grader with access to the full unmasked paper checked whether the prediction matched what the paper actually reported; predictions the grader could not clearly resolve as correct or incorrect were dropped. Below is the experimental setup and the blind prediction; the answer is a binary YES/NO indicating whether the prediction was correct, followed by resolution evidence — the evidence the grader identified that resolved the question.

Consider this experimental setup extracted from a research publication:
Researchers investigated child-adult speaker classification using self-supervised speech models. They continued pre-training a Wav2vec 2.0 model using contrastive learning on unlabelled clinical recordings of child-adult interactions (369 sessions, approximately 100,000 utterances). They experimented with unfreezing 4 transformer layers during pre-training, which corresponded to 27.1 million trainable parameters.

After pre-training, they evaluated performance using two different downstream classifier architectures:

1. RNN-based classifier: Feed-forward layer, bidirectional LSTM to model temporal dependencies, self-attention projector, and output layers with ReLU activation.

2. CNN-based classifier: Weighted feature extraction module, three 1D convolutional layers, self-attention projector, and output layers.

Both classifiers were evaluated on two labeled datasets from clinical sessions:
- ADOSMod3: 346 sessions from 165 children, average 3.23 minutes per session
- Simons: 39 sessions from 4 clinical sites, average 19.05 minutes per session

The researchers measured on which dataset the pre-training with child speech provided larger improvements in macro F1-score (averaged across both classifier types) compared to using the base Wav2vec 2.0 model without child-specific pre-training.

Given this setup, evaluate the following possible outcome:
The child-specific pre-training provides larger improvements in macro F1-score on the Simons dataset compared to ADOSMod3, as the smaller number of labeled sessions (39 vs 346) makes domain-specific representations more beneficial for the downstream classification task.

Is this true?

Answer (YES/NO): NO